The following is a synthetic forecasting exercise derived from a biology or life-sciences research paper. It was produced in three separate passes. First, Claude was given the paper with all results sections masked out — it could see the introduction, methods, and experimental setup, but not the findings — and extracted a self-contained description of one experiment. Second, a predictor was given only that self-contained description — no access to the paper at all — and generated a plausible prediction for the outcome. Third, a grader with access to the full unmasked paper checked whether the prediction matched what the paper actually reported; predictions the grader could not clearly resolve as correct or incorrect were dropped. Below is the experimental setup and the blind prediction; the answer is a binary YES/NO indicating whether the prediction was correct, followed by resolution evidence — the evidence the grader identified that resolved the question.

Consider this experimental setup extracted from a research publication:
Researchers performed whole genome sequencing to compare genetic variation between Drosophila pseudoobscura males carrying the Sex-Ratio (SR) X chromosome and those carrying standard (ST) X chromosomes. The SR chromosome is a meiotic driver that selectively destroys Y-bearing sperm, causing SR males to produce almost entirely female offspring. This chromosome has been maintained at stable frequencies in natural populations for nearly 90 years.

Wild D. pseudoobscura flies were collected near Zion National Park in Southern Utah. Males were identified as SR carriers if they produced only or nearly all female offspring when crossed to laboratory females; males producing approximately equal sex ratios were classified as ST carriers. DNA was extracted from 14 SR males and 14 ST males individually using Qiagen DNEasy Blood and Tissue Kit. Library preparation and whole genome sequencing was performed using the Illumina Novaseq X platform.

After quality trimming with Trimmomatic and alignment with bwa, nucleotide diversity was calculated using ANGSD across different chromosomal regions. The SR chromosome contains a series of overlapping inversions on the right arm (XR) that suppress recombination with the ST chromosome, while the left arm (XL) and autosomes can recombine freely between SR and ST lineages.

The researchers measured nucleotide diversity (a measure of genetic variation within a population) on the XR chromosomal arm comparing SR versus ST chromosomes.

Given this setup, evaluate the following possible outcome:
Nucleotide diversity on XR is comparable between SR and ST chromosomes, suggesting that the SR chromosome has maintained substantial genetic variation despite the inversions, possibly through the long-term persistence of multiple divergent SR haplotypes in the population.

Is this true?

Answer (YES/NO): NO